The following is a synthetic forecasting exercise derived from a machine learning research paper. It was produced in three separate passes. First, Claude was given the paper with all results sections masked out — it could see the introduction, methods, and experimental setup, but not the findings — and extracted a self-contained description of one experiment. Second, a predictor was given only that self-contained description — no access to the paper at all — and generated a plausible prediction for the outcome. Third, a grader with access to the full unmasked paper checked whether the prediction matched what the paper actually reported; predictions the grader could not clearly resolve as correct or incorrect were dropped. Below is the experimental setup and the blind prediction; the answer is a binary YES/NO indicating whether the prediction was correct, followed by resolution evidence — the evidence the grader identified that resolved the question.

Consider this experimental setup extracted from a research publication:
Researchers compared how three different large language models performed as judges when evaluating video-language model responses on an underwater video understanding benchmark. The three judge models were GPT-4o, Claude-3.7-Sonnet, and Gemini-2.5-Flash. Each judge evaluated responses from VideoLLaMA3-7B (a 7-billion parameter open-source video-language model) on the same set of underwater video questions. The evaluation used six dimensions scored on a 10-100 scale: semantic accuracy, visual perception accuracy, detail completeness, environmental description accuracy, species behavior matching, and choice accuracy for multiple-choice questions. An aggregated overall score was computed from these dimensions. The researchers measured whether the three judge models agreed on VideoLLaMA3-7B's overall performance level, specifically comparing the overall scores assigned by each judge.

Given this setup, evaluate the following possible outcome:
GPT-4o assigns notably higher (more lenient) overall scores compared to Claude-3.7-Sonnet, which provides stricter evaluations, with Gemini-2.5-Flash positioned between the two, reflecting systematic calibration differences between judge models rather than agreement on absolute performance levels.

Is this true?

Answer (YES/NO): NO